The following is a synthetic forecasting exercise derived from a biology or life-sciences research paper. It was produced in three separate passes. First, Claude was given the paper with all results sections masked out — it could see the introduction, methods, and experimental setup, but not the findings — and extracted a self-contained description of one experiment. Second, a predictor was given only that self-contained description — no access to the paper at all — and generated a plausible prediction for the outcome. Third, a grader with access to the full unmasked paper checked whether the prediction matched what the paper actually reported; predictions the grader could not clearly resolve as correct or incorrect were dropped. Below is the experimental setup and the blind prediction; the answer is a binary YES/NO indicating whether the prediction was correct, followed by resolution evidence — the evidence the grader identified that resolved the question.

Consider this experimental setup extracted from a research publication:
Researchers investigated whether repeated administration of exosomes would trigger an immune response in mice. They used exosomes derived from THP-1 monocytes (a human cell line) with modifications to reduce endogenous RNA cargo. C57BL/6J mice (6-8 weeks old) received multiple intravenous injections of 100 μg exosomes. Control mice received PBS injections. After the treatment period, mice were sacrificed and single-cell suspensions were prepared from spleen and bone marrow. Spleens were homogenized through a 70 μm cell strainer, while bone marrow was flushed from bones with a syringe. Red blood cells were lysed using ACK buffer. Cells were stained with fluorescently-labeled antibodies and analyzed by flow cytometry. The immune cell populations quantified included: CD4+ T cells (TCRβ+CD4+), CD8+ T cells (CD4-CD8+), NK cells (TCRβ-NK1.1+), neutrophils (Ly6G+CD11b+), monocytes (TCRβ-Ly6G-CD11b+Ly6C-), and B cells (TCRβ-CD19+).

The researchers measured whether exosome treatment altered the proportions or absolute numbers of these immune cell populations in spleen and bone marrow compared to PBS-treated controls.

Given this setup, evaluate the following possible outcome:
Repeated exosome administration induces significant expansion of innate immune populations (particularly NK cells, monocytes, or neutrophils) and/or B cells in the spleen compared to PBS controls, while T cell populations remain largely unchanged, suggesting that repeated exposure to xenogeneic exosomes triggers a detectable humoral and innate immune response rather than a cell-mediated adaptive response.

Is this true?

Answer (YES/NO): NO